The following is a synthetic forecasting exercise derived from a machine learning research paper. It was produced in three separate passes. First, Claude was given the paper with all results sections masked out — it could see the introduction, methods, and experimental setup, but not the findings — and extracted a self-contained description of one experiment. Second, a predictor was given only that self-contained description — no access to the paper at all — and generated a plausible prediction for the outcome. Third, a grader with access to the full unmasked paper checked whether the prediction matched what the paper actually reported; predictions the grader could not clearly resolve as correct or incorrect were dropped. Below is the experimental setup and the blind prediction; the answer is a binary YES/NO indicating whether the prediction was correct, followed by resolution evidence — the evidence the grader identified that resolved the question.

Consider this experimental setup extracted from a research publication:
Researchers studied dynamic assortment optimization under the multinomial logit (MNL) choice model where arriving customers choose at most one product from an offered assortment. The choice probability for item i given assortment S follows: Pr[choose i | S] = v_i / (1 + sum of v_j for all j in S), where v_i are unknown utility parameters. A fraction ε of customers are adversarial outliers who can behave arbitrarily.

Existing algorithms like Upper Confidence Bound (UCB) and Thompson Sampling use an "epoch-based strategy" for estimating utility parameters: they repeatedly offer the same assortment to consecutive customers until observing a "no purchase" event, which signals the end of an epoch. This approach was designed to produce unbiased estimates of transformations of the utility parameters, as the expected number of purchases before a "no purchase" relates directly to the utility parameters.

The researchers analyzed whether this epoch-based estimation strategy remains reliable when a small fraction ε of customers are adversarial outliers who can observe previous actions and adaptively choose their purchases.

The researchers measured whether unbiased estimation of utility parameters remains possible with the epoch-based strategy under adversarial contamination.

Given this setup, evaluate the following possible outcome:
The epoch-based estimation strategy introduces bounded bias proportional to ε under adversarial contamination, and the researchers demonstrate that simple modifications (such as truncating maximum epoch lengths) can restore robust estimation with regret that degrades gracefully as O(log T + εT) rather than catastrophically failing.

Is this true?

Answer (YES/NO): NO